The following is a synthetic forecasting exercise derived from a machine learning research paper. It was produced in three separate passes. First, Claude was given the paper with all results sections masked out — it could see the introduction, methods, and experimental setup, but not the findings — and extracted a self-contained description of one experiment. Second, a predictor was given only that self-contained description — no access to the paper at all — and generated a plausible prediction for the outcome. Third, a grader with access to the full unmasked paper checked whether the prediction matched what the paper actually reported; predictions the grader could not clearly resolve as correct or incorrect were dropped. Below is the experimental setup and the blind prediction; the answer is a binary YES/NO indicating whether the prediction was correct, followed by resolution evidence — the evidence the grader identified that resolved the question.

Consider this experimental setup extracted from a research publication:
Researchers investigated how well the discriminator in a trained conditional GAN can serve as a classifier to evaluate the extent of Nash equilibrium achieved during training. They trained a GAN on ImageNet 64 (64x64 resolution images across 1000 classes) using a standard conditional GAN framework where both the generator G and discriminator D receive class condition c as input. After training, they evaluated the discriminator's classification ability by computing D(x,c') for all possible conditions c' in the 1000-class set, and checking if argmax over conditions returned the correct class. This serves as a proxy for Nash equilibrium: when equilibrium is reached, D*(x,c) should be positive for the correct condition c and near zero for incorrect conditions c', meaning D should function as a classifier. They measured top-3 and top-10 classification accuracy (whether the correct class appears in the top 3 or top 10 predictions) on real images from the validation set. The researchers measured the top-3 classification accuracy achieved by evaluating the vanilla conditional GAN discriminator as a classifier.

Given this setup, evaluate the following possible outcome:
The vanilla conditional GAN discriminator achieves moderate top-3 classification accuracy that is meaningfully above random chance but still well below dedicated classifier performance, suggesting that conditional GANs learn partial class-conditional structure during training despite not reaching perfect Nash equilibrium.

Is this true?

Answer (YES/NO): NO